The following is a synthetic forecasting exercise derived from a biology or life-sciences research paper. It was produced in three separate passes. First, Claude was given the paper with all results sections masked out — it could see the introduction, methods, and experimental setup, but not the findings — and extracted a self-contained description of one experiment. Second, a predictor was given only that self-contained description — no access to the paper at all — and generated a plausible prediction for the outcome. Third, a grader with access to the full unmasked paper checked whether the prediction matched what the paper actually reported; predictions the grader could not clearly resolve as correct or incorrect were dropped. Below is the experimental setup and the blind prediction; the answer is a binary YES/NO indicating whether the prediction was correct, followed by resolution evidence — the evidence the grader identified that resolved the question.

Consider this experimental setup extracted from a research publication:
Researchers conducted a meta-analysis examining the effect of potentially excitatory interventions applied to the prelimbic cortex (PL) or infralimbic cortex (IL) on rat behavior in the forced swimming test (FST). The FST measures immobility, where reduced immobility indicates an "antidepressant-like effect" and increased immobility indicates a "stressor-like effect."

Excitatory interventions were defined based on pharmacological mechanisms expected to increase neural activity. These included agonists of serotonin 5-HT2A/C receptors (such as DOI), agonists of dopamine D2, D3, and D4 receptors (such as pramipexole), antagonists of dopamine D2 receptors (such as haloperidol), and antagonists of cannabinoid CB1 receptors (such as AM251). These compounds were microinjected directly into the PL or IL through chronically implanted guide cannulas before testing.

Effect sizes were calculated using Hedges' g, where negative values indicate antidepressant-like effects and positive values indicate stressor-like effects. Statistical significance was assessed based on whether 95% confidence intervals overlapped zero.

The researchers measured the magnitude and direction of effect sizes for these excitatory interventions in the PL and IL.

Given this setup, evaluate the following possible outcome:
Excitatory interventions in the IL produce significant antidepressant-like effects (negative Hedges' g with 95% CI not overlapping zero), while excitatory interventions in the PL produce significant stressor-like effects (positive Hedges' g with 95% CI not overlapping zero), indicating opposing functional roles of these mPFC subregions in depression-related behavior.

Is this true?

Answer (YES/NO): NO